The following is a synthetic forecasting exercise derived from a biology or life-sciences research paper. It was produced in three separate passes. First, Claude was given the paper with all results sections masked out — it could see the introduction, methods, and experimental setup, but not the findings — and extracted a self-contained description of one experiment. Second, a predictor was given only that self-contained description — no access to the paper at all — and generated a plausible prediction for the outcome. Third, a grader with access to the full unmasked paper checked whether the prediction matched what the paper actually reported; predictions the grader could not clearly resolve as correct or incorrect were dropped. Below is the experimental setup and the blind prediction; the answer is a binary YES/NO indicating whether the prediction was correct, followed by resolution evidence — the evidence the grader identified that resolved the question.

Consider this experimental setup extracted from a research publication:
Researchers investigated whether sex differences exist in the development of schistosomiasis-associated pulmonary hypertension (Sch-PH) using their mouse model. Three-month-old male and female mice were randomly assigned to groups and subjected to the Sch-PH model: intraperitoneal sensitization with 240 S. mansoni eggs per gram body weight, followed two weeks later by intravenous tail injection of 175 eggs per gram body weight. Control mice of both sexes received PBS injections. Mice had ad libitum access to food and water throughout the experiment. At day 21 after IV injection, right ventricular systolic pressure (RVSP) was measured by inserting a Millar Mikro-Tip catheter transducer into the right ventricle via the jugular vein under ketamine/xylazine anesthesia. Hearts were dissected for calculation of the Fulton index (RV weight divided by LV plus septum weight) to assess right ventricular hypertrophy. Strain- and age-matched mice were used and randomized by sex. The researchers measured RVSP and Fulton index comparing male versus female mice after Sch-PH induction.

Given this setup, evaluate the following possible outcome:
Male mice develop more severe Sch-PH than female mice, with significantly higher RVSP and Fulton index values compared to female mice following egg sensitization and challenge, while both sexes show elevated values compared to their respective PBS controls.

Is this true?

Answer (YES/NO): NO